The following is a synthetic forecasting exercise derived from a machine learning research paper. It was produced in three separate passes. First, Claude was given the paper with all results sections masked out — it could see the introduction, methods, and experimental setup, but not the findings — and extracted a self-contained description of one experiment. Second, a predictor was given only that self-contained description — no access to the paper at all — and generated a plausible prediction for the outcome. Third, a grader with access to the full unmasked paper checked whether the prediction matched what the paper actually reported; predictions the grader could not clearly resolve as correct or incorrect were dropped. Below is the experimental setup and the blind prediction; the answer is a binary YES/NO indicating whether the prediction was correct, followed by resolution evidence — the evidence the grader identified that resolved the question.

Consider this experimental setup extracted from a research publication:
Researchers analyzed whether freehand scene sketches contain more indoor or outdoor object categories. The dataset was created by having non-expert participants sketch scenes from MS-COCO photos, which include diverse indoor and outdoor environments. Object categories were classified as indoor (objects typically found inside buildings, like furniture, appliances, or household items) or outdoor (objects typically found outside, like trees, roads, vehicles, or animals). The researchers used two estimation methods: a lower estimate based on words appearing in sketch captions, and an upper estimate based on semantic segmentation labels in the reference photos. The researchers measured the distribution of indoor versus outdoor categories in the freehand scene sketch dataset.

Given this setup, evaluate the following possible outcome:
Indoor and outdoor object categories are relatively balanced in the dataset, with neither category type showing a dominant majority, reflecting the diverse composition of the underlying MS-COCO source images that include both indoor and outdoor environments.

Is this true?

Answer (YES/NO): NO